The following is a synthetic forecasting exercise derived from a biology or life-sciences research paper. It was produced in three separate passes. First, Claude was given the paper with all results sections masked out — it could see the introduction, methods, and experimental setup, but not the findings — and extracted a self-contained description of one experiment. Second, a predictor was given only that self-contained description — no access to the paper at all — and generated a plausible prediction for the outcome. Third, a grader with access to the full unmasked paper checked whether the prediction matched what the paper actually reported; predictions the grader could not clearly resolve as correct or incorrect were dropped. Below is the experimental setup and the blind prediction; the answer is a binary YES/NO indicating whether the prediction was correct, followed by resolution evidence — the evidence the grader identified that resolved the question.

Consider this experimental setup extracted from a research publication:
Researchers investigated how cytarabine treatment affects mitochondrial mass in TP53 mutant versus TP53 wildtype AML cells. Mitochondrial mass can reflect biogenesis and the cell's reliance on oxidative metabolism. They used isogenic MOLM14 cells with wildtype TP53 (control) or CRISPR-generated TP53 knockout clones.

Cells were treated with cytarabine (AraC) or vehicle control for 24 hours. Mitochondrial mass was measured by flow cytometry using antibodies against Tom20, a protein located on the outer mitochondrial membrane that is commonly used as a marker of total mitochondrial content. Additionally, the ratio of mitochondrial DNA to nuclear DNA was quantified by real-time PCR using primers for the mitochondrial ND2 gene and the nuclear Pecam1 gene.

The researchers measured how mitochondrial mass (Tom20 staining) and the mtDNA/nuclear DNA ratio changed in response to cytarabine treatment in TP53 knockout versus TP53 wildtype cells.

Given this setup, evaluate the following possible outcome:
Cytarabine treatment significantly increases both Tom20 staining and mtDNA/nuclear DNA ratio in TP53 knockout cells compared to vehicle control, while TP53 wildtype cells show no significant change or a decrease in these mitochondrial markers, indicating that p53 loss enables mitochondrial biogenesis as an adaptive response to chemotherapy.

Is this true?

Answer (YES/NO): YES